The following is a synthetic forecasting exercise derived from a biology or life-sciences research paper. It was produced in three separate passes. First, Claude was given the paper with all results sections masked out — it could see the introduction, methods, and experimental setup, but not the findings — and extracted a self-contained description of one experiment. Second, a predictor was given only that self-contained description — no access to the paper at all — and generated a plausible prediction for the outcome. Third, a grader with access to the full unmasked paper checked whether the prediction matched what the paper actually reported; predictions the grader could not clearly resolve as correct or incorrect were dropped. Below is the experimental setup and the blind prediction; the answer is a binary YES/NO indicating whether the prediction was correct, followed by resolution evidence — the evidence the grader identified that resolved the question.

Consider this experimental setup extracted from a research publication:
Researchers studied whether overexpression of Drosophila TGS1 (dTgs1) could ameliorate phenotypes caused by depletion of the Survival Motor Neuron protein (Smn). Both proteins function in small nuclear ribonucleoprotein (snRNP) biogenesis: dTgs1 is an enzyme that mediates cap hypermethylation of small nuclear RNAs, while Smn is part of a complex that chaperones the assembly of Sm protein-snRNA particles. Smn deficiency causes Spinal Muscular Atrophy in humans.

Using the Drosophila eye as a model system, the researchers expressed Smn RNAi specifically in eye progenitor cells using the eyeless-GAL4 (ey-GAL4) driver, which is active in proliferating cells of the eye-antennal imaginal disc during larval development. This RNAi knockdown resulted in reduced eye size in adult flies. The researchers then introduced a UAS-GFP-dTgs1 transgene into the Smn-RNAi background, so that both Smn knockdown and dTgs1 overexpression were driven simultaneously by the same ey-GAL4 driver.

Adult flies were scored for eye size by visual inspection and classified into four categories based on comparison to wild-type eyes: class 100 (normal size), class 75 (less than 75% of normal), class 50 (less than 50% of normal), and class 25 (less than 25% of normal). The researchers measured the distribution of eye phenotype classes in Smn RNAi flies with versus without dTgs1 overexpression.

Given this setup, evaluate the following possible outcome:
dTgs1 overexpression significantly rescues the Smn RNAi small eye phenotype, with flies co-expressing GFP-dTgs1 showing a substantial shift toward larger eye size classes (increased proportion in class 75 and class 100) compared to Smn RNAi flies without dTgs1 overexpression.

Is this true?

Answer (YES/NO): YES